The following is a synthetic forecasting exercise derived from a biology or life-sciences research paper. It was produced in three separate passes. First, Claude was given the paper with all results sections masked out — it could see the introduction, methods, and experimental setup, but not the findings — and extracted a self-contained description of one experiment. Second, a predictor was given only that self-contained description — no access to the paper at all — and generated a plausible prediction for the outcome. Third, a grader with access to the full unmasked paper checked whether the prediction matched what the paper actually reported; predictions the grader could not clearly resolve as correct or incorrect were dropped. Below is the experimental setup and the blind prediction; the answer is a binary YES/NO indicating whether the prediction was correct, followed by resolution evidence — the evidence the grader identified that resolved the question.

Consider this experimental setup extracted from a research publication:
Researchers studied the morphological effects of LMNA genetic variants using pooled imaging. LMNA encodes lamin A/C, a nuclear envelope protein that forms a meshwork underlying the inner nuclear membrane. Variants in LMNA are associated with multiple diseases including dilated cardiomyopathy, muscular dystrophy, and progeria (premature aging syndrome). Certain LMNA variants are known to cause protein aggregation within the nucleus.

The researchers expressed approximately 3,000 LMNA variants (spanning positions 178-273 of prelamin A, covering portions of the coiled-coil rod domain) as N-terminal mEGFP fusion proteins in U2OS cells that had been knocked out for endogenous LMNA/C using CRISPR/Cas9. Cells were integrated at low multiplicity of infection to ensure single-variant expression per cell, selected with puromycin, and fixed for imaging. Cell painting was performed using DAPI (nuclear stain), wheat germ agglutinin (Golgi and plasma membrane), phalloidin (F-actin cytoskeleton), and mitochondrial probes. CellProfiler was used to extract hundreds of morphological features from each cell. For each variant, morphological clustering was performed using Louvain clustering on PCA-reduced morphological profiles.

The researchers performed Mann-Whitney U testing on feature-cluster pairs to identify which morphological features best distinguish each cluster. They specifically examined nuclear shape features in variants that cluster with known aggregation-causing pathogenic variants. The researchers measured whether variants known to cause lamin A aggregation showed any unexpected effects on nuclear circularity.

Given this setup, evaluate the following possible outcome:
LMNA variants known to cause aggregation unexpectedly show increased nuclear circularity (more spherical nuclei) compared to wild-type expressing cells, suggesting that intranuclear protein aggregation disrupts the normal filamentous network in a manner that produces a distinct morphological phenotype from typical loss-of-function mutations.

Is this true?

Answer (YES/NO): NO